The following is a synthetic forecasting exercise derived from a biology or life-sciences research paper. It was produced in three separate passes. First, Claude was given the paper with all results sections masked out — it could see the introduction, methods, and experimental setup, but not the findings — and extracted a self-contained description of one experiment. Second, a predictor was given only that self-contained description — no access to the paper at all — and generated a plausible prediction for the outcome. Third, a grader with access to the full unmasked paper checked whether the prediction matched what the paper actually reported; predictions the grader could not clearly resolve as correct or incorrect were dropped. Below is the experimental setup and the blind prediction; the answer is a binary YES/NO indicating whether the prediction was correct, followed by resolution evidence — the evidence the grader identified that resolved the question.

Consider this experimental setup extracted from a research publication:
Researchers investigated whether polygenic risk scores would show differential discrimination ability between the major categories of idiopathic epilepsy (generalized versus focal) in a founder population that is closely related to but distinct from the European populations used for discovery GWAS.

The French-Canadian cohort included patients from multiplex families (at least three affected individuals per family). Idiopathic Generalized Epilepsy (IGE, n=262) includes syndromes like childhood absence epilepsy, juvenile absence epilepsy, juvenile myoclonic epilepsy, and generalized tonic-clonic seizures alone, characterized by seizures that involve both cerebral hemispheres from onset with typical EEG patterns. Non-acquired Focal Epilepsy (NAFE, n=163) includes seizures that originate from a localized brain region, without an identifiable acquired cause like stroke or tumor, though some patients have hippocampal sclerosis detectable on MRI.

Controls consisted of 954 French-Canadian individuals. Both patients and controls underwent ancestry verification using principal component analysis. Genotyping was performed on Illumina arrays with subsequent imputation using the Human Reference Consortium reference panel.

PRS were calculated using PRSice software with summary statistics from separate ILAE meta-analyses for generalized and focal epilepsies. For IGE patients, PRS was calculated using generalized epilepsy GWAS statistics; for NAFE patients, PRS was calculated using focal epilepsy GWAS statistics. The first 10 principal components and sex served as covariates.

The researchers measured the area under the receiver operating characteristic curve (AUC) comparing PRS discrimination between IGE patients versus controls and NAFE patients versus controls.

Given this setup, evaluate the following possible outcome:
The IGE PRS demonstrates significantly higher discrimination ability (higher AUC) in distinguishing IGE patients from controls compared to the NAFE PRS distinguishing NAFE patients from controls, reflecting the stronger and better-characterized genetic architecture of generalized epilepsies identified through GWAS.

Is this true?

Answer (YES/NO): YES